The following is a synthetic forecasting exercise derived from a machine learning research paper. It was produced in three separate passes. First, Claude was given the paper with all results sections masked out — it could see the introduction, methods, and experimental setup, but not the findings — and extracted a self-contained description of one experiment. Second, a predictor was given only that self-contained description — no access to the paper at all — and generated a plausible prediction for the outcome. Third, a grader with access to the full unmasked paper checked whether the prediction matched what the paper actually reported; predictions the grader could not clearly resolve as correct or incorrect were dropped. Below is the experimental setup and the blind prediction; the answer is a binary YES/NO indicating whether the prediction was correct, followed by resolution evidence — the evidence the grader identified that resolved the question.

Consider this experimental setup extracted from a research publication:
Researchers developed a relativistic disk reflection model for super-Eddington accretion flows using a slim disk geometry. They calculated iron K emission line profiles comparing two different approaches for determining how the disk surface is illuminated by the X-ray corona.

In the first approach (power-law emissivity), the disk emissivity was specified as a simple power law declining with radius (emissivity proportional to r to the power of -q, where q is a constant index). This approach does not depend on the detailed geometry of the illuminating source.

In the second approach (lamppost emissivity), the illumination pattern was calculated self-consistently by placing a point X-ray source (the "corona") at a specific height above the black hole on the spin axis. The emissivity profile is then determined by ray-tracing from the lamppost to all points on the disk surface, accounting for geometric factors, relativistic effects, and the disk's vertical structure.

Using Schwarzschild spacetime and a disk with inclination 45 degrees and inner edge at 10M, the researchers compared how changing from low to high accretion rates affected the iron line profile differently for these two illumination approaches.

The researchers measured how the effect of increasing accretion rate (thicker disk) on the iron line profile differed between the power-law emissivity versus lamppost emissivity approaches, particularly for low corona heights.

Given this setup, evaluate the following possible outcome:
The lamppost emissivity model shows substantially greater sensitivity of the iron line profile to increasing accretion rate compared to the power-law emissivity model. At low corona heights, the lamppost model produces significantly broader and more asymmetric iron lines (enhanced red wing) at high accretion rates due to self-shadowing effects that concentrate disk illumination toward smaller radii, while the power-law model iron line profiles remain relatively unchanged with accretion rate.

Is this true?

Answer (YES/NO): NO